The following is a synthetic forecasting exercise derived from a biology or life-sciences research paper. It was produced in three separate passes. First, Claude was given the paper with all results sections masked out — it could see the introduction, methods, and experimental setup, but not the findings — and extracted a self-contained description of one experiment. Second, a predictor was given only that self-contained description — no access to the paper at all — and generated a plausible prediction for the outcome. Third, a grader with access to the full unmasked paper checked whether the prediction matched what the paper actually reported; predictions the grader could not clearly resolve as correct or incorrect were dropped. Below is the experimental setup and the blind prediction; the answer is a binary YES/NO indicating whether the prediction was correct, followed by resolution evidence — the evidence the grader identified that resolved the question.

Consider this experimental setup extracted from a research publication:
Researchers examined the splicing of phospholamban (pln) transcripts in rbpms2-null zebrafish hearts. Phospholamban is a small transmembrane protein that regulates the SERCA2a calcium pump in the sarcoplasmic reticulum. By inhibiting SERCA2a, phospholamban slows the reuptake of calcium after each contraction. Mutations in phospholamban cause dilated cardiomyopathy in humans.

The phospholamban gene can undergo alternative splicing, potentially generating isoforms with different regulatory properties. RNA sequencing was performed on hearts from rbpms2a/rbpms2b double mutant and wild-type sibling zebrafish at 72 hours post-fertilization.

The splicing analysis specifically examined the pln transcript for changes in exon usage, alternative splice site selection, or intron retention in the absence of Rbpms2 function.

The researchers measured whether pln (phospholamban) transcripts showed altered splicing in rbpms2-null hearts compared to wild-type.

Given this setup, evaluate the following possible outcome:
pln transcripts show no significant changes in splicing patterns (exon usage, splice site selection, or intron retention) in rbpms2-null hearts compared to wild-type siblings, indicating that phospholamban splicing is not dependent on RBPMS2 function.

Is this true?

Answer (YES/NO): NO